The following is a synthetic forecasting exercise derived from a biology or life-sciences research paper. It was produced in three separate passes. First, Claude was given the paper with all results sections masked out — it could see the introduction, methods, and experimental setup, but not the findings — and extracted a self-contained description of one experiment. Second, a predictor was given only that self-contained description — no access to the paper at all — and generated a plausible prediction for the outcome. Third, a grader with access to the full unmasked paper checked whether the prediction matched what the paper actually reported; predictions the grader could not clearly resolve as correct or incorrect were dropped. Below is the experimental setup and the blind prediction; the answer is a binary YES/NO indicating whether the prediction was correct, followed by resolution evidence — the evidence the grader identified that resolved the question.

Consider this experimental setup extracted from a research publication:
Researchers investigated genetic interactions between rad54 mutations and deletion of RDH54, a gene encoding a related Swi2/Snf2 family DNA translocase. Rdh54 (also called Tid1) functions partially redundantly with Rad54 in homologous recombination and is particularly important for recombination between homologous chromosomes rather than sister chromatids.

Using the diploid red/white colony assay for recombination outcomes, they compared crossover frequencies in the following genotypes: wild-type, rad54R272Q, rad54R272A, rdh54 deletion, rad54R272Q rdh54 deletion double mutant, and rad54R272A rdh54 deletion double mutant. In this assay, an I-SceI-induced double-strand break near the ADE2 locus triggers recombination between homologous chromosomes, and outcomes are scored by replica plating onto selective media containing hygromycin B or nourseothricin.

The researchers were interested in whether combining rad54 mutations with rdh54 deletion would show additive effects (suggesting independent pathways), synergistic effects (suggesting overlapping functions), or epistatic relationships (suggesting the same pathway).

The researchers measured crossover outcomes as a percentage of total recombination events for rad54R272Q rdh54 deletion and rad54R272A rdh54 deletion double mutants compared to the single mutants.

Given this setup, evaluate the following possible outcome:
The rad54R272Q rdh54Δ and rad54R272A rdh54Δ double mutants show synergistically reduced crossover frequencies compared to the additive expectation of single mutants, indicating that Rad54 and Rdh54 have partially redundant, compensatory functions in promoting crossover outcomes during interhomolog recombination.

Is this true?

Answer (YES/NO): NO